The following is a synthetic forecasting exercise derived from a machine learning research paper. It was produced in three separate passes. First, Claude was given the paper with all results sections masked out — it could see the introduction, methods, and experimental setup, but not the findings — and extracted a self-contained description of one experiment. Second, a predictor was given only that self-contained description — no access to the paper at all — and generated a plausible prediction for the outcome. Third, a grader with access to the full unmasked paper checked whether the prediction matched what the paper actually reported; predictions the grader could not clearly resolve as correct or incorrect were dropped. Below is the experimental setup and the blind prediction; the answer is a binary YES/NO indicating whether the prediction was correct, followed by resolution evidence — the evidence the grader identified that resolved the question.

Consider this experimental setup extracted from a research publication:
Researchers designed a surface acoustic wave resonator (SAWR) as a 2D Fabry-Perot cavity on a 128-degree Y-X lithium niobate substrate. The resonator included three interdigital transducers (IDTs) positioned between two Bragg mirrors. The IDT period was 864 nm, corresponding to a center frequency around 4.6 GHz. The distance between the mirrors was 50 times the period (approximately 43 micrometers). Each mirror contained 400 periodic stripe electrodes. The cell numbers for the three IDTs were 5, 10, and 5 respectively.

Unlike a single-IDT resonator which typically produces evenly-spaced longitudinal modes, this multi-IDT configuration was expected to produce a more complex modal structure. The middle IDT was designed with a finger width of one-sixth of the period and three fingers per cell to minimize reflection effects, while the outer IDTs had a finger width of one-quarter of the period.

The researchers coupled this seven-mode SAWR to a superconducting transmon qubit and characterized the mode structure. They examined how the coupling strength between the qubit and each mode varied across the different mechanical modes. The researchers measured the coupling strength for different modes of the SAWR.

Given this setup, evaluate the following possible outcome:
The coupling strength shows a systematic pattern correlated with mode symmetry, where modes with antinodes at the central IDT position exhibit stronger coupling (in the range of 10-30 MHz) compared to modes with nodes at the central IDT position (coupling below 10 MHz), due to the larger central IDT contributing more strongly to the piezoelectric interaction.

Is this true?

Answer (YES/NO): NO